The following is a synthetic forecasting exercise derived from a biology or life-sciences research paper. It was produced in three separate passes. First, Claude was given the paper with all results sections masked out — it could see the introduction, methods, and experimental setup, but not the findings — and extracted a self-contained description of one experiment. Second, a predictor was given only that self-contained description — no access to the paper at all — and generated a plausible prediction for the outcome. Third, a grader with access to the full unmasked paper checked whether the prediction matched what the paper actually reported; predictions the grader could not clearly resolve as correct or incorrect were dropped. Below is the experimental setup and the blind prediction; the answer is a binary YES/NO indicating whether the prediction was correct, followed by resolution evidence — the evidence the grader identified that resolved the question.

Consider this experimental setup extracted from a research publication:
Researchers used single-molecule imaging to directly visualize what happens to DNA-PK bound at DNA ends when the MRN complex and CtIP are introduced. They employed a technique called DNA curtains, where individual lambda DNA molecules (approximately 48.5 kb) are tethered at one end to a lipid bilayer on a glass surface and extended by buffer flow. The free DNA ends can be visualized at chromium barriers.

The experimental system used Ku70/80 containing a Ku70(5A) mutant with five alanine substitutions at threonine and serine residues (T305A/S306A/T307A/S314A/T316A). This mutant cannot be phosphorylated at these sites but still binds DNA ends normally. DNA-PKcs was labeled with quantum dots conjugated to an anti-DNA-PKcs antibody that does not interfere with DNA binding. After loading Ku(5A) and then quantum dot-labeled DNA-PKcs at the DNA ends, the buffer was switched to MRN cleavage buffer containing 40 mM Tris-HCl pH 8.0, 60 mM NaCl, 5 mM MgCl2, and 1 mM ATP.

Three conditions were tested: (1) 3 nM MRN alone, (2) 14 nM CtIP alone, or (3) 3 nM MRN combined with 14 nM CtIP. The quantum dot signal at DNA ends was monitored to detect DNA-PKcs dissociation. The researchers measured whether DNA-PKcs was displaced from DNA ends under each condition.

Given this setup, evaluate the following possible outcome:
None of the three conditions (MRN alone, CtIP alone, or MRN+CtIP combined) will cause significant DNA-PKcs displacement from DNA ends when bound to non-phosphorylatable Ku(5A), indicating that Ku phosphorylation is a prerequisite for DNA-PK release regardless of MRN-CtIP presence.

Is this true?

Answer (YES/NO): NO